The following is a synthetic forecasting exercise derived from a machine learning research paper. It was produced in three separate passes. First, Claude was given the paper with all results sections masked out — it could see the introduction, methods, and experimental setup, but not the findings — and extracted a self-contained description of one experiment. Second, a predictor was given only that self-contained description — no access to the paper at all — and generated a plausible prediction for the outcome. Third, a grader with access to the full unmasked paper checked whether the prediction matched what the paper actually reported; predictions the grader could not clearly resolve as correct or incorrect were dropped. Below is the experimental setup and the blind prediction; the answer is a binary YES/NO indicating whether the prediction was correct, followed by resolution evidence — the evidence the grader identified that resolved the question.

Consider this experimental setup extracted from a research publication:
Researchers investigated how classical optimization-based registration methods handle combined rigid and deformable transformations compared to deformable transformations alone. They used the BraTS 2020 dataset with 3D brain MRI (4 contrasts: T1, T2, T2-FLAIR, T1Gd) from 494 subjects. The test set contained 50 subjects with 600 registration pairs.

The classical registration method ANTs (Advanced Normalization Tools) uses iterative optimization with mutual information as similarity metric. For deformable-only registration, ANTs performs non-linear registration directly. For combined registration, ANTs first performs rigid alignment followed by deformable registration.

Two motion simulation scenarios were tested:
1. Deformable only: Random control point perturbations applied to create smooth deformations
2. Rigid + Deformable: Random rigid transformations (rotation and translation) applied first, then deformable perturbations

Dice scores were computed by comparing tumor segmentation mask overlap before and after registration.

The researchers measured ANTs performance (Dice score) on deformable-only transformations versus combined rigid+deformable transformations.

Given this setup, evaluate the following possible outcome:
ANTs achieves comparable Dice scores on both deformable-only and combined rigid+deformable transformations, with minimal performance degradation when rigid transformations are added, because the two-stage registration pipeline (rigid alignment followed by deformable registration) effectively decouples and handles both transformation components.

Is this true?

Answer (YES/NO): NO